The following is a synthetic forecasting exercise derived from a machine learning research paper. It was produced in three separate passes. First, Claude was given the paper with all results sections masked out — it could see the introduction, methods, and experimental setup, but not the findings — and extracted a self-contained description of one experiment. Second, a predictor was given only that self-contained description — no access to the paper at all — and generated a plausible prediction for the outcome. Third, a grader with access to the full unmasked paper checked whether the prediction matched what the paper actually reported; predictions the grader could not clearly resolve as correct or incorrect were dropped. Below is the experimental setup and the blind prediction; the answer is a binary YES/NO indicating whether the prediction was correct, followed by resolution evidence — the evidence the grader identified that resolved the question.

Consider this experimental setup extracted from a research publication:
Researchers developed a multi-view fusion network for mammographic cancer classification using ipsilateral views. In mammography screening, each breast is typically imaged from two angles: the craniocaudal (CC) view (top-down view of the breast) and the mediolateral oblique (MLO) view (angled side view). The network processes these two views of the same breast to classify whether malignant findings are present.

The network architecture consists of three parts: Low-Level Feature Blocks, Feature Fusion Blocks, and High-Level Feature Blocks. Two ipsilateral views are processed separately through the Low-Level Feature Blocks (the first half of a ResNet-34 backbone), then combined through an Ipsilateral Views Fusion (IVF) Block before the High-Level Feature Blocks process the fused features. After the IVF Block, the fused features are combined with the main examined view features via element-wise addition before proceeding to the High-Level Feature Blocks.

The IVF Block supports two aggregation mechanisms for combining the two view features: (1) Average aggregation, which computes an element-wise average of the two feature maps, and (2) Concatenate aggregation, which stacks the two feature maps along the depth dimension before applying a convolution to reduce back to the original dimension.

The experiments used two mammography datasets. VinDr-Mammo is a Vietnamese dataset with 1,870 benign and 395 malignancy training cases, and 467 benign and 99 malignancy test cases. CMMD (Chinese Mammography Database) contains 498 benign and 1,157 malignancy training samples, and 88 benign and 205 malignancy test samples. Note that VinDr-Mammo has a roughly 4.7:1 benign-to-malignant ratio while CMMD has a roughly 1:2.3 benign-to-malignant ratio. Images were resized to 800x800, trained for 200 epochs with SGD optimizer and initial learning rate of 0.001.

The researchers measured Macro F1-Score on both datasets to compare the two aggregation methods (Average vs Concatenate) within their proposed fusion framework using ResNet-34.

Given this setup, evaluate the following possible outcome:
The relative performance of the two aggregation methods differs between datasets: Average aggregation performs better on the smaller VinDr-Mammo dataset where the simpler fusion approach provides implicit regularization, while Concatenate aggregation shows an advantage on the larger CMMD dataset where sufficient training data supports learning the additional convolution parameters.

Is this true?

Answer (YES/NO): NO